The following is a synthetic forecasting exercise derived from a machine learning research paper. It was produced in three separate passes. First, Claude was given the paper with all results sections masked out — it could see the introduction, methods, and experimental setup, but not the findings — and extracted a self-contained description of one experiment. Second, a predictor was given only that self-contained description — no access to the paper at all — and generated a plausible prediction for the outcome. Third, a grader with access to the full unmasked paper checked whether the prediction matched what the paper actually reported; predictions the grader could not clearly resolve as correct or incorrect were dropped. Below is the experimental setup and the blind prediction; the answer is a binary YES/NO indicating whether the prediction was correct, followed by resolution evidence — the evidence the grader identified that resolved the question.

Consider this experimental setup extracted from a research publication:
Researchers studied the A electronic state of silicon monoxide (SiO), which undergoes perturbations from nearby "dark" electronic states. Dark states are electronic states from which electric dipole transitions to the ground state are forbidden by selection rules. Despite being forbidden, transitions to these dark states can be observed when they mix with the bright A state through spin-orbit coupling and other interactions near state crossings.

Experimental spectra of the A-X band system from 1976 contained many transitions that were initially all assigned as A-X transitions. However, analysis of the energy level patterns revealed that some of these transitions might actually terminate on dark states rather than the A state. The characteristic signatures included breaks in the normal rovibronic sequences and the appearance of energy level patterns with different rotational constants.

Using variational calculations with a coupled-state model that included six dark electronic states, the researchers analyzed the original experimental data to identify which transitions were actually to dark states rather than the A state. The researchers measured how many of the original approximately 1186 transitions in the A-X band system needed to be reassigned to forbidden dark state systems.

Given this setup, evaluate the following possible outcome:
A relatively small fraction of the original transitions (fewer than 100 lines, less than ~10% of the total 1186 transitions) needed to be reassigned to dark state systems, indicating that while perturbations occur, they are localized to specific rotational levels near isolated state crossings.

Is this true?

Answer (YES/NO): NO